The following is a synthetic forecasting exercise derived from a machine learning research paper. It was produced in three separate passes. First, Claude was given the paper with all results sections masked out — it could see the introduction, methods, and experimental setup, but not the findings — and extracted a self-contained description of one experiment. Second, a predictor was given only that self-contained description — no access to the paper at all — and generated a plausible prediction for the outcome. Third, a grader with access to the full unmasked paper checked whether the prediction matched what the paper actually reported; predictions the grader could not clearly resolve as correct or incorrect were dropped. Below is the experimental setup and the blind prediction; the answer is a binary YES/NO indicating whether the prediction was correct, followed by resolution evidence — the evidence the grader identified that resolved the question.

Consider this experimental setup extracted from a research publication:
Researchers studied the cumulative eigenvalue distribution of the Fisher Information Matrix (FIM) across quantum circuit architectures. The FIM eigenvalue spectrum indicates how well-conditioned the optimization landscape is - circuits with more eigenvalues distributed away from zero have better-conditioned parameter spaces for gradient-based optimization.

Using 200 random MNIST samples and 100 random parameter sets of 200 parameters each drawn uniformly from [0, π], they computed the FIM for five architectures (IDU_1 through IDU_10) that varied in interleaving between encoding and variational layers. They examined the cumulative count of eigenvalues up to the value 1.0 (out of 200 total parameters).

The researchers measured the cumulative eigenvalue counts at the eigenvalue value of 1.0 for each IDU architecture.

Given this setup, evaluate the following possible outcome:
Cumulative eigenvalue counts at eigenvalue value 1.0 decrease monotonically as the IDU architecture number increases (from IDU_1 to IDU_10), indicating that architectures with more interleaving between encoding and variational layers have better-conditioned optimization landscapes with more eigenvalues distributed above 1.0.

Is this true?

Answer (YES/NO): NO